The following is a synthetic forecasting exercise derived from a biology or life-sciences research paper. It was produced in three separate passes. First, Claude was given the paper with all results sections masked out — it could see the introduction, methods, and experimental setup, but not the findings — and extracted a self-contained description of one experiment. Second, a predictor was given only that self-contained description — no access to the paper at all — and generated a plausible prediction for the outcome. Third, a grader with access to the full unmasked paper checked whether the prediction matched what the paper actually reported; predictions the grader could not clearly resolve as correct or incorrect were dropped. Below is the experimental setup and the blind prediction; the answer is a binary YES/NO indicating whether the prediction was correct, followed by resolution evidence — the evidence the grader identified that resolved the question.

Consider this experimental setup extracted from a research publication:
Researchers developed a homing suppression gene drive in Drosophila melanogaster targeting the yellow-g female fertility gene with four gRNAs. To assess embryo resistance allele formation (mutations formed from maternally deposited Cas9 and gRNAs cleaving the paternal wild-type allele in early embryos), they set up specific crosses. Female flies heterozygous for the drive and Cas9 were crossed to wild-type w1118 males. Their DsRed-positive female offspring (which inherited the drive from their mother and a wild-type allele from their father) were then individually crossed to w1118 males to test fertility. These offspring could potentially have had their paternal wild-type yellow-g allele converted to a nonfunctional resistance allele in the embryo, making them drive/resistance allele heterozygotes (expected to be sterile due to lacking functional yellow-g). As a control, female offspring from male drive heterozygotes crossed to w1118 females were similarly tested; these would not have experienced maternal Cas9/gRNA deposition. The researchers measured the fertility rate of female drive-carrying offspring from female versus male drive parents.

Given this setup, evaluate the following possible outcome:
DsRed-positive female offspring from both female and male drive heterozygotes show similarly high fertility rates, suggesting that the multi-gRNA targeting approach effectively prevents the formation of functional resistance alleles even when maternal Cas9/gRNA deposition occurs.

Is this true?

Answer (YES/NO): NO